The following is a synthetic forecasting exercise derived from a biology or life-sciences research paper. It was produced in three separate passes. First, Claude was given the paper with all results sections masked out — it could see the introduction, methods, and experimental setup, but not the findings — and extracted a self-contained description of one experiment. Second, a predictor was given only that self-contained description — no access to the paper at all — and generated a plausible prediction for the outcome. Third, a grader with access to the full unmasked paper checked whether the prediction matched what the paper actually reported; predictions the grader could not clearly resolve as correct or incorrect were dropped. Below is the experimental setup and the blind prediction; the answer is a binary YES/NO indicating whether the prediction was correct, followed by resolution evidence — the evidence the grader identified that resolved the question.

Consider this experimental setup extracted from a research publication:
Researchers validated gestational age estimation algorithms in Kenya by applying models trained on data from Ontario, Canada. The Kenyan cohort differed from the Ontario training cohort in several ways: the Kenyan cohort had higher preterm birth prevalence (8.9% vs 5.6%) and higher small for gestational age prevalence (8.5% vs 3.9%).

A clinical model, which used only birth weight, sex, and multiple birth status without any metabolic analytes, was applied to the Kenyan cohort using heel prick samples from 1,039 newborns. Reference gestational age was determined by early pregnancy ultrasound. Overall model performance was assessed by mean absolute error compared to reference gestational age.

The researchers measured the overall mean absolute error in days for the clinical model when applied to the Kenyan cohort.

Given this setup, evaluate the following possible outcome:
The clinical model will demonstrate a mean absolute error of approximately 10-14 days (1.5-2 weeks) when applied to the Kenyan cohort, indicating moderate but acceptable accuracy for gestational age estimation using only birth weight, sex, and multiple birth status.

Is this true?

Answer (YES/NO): YES